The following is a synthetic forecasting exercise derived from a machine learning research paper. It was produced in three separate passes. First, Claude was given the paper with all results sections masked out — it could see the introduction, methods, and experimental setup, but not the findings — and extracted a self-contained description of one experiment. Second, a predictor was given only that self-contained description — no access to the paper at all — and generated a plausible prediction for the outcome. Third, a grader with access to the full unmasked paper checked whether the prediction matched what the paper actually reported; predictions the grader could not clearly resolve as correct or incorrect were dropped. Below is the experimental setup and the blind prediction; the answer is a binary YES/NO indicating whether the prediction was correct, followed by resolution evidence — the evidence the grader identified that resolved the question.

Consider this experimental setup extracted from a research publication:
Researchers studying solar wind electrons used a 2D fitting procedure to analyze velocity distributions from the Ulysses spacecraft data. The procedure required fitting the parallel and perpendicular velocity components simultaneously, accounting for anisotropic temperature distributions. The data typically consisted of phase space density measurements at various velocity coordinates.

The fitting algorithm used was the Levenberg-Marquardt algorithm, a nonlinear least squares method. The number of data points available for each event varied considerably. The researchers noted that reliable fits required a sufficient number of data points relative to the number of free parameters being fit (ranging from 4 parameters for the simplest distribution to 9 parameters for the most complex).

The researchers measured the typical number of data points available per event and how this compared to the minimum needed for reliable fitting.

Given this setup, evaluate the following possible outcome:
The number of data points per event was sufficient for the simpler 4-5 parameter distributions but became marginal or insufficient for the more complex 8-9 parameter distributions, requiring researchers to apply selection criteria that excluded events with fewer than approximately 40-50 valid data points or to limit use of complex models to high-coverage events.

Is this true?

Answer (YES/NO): NO